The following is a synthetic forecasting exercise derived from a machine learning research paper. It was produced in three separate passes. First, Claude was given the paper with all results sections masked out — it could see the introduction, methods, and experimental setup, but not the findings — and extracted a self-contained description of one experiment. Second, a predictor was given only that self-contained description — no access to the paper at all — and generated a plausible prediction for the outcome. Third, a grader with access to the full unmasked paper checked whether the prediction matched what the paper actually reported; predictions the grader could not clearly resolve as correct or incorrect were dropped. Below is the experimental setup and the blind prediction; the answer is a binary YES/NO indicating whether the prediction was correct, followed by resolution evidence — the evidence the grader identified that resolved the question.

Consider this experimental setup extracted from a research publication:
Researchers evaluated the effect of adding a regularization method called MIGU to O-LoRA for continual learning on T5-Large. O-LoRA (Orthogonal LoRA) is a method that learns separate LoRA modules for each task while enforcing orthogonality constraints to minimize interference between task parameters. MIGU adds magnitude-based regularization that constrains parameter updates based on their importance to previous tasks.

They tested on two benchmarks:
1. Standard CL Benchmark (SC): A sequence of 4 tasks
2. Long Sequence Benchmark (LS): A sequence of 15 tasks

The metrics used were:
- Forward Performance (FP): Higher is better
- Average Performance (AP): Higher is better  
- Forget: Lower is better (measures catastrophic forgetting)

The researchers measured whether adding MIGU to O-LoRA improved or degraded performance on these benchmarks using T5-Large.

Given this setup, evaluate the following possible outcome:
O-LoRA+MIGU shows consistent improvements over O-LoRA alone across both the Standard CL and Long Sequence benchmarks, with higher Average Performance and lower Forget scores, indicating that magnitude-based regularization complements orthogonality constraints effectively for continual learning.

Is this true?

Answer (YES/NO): NO